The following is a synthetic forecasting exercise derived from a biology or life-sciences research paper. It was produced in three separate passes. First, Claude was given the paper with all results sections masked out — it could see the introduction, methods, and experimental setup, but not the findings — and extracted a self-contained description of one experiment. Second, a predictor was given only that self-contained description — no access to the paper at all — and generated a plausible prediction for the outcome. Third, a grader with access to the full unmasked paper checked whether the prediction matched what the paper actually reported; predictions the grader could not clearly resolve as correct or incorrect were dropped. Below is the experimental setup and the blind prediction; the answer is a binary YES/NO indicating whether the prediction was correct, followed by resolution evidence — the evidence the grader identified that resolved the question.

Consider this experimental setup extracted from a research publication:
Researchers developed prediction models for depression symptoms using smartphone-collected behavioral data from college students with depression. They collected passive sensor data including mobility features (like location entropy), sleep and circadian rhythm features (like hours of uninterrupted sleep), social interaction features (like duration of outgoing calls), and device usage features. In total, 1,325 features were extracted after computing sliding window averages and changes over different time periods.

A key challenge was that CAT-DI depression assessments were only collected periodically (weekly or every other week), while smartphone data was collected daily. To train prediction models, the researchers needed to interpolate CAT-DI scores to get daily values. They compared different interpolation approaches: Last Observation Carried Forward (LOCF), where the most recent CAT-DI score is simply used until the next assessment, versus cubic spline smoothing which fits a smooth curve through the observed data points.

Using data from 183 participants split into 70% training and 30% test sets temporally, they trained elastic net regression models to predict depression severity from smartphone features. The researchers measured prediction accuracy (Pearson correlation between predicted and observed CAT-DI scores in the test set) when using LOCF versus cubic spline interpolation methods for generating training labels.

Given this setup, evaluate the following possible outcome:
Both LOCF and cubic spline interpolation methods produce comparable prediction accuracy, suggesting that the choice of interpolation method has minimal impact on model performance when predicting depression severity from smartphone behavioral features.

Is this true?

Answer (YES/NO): NO